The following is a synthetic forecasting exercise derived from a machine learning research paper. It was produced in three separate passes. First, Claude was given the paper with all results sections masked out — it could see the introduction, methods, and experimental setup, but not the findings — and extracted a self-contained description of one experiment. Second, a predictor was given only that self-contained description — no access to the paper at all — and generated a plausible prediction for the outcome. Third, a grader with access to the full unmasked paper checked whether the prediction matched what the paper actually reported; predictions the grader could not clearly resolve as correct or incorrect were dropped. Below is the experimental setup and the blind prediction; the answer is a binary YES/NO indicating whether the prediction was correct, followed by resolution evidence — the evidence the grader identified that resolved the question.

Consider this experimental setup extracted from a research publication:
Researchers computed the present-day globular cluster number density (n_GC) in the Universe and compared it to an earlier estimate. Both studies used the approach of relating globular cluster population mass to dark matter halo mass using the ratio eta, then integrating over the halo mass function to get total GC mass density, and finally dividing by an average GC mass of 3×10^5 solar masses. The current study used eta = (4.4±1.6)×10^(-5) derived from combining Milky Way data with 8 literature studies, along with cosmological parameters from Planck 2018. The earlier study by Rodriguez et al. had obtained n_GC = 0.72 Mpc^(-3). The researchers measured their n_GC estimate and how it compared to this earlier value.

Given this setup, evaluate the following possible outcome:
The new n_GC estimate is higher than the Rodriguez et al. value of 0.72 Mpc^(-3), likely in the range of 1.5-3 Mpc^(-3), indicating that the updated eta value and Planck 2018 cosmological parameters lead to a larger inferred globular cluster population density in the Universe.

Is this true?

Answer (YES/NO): YES